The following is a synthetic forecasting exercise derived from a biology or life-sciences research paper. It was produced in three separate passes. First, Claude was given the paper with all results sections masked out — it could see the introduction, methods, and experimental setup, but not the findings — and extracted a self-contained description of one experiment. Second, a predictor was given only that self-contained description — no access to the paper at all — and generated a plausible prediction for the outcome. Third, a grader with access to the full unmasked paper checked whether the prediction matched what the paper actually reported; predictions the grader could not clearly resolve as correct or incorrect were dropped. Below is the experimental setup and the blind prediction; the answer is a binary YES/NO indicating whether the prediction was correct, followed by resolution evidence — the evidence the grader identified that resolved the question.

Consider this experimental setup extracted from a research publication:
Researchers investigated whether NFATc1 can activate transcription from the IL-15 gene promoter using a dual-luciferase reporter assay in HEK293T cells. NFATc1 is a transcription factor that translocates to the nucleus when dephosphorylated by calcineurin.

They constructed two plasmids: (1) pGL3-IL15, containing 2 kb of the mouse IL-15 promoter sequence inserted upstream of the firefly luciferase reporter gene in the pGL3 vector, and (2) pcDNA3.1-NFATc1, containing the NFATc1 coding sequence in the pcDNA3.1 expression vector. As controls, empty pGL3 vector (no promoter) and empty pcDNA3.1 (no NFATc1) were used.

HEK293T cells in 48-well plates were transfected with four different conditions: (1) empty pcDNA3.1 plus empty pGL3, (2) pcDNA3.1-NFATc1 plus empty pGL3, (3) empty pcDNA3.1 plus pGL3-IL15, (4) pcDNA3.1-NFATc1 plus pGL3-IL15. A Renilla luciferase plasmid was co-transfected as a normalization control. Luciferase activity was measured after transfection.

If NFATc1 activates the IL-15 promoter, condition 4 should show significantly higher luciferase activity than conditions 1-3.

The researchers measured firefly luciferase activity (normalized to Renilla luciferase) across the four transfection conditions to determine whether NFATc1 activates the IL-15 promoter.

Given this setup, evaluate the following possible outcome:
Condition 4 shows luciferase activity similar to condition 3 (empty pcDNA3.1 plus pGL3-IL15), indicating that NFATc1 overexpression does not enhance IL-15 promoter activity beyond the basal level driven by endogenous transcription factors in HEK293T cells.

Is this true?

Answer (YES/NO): NO